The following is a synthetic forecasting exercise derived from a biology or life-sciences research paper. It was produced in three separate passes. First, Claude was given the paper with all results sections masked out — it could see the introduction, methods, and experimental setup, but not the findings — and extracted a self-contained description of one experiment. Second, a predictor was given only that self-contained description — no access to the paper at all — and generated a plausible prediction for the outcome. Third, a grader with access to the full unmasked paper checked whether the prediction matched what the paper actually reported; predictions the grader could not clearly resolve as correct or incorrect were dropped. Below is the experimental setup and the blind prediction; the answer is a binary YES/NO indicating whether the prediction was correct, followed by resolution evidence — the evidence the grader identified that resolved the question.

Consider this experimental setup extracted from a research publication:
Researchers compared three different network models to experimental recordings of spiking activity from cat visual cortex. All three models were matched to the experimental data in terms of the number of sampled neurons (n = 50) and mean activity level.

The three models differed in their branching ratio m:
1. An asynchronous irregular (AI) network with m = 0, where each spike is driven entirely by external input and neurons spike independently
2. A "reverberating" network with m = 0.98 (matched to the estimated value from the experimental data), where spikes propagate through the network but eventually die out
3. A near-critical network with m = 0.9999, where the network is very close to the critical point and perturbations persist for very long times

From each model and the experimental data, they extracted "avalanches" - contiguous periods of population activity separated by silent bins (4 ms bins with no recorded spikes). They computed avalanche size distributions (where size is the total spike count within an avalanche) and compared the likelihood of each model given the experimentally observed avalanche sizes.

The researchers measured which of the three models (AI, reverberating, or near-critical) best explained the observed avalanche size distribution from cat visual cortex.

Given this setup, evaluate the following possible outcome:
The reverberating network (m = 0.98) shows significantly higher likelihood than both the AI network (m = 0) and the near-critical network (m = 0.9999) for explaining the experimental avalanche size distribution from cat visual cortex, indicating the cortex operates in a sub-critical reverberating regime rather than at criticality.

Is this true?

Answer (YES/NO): YES